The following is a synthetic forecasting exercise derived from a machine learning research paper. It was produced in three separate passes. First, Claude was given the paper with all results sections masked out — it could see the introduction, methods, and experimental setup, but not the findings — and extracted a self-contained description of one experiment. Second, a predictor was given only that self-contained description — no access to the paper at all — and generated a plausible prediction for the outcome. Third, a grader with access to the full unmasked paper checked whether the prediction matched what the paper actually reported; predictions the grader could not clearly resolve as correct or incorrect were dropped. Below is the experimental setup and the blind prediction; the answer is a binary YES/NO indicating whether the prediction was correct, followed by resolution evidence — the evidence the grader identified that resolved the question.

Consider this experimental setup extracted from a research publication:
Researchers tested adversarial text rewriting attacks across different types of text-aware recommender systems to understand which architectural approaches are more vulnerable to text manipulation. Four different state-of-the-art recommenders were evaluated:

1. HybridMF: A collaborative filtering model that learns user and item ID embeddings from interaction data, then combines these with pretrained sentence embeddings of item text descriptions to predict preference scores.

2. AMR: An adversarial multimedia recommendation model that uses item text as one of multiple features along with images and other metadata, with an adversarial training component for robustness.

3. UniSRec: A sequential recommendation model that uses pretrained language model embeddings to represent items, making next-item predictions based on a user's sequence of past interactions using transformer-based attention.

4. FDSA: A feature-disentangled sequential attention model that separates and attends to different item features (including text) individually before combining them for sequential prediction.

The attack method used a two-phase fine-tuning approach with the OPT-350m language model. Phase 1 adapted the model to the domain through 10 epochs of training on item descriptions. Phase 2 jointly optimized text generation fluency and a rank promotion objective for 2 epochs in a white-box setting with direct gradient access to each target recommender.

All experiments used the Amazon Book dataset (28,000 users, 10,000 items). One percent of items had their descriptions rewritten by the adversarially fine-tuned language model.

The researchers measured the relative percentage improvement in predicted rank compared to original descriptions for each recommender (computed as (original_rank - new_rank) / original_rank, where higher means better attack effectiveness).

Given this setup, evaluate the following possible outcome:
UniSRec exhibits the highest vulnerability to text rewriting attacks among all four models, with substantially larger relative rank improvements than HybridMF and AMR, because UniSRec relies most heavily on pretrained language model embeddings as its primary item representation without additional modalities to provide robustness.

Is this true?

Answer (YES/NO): NO